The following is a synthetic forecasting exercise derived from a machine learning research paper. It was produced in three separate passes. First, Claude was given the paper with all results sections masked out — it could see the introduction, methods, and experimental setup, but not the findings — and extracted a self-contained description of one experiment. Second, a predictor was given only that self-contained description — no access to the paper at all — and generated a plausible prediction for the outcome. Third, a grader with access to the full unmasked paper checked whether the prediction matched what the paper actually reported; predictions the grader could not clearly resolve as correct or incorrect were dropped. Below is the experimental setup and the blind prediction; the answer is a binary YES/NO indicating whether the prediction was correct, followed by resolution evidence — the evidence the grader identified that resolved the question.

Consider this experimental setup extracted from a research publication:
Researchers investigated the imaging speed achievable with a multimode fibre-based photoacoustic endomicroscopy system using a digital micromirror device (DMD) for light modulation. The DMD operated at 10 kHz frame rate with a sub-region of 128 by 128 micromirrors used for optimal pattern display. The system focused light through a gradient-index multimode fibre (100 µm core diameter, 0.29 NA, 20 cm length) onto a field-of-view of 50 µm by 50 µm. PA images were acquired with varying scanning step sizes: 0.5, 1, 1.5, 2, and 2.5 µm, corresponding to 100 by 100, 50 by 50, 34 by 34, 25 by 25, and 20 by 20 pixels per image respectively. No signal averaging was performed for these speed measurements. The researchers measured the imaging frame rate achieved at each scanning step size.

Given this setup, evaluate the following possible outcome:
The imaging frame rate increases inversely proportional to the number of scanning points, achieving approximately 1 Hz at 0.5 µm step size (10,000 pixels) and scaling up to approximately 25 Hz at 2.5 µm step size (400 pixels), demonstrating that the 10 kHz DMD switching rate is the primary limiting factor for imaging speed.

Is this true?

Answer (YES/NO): YES